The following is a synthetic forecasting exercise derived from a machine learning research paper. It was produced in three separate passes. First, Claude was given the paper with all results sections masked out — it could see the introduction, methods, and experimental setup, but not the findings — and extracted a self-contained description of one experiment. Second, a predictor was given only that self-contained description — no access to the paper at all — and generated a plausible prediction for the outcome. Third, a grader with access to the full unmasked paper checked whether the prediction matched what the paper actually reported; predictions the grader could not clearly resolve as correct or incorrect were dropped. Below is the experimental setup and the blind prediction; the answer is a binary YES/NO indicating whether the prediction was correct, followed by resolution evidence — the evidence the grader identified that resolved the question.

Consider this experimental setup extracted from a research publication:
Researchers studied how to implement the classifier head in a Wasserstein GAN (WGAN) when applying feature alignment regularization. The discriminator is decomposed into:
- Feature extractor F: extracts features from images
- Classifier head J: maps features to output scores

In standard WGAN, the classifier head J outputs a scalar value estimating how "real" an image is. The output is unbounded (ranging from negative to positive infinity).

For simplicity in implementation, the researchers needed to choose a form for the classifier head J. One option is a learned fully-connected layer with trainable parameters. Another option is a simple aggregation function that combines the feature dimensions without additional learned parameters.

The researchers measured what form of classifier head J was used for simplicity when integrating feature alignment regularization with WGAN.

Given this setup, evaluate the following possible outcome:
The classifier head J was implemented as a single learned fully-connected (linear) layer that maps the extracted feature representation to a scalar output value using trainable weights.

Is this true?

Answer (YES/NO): NO